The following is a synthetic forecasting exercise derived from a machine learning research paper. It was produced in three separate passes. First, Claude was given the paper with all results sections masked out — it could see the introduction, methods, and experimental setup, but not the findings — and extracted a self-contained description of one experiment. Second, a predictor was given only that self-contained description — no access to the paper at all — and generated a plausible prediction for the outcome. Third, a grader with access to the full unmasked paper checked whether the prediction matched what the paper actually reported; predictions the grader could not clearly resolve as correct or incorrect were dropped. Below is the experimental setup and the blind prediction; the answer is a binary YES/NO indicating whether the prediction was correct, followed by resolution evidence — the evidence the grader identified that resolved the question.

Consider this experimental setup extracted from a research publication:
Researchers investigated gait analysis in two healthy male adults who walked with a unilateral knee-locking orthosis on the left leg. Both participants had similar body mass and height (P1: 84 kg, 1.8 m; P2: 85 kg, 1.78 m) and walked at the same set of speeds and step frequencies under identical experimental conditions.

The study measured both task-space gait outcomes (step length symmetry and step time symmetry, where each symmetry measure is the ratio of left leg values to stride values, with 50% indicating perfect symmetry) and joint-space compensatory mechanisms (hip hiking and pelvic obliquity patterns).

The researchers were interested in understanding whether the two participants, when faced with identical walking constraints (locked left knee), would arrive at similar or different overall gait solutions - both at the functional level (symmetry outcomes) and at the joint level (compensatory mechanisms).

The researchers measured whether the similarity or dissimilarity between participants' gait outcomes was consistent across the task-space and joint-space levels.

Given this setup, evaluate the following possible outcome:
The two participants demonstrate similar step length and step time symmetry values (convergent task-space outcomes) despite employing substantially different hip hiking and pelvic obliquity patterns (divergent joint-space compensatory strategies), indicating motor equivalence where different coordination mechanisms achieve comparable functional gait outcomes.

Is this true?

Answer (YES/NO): YES